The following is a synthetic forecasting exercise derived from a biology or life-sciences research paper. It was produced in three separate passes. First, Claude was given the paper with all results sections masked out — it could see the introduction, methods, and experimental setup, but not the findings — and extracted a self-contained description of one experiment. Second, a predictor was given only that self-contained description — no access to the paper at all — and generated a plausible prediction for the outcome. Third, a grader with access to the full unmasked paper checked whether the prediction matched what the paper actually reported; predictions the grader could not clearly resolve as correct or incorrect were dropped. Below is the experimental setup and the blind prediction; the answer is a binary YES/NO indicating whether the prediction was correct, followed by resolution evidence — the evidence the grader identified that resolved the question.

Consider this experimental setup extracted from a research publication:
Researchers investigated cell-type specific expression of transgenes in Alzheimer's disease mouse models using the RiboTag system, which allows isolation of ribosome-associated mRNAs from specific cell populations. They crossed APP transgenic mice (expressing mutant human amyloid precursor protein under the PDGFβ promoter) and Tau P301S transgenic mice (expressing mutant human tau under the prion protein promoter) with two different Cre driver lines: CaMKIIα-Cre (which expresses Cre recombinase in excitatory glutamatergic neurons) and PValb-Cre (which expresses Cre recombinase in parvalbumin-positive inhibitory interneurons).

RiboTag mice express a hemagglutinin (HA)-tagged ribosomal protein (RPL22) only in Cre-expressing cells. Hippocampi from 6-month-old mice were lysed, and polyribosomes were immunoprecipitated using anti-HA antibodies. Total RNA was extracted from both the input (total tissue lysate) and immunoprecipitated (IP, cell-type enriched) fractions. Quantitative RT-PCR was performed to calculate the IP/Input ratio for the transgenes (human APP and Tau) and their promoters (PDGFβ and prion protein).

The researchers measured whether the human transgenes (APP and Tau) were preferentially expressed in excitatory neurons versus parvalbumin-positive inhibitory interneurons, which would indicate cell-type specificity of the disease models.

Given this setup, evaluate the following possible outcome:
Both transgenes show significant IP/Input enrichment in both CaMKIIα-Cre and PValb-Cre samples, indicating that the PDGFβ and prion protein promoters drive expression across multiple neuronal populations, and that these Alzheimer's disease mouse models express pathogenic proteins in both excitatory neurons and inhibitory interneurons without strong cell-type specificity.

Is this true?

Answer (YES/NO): NO